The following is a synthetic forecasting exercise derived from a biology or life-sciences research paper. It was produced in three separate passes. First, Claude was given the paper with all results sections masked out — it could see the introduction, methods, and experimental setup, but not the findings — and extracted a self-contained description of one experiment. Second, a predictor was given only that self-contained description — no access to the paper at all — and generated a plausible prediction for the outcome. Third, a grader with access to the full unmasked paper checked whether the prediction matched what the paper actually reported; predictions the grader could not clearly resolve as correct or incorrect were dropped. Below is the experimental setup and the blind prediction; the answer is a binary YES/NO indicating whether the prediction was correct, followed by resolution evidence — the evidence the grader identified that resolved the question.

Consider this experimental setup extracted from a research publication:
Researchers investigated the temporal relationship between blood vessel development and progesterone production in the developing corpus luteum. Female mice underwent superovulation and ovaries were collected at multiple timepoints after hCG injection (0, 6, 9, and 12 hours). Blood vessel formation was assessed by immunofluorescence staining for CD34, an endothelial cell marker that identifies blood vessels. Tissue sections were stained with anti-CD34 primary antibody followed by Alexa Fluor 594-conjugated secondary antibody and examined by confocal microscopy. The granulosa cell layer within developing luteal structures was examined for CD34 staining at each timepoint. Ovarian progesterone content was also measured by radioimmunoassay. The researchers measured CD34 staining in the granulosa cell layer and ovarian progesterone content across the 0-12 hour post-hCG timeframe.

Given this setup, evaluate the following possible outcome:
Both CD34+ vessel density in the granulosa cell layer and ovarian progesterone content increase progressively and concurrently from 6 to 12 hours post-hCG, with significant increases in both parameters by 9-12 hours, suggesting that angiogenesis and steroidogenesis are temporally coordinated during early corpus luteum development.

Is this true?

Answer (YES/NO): NO